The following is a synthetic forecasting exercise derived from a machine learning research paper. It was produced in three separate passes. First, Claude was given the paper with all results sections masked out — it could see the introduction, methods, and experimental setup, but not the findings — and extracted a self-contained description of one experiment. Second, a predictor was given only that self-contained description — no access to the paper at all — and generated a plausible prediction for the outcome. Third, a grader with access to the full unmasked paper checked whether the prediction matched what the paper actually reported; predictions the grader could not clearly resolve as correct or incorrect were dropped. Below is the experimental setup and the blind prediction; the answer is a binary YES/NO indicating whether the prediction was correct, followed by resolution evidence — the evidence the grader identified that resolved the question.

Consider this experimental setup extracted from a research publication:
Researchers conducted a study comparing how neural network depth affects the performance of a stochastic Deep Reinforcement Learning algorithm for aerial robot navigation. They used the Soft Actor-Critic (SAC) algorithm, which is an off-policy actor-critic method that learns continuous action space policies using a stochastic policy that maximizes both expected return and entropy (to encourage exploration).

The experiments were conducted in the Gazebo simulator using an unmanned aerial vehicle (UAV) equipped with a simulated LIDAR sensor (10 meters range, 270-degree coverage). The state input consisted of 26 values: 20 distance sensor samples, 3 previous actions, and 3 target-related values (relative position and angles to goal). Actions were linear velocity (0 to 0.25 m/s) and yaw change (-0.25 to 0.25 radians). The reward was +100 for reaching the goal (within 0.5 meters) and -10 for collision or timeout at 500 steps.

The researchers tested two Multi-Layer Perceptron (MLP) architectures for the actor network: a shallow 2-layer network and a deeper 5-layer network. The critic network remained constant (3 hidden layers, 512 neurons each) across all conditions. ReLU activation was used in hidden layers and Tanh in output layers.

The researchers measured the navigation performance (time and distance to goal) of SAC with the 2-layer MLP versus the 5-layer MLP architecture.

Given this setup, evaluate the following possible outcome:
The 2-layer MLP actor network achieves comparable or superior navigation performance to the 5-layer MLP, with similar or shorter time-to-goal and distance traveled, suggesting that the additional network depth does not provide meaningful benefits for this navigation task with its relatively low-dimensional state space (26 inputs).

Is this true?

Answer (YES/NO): NO